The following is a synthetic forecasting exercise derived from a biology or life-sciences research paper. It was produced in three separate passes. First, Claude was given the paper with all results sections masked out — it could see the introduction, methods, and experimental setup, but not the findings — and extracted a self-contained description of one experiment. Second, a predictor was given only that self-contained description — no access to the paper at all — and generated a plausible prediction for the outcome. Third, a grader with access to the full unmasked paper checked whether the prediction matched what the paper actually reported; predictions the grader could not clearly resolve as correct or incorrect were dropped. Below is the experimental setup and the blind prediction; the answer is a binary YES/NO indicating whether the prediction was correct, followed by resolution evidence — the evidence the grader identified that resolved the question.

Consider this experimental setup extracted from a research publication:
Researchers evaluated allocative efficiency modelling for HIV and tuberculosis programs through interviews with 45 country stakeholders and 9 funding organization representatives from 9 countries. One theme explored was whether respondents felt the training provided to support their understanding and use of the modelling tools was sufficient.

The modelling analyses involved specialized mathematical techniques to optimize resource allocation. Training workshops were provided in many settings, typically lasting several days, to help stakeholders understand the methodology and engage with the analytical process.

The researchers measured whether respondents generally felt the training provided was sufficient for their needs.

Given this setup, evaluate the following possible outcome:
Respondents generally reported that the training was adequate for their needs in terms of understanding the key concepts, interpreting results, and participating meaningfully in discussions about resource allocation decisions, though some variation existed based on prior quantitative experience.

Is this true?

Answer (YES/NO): NO